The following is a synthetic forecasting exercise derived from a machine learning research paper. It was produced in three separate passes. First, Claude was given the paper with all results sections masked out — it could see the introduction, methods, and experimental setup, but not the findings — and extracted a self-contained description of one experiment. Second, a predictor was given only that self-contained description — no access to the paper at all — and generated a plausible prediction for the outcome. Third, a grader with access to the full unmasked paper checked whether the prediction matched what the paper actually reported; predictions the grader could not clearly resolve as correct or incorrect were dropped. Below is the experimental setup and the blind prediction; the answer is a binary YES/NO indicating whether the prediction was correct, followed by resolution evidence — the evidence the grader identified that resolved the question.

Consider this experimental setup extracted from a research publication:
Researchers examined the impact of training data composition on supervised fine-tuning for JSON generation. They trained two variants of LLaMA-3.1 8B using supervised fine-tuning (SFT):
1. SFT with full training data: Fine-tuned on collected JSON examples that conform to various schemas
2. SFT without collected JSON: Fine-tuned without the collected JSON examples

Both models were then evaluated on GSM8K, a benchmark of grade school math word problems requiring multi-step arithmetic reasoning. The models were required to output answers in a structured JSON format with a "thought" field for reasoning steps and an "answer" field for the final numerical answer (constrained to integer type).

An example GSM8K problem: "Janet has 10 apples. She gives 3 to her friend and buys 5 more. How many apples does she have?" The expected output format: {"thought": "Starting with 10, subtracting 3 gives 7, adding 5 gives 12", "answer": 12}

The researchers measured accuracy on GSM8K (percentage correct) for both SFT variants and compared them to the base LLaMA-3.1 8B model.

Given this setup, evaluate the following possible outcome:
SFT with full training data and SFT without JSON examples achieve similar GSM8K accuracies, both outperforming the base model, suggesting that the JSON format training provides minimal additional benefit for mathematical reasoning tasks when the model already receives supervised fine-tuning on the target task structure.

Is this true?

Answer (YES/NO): NO